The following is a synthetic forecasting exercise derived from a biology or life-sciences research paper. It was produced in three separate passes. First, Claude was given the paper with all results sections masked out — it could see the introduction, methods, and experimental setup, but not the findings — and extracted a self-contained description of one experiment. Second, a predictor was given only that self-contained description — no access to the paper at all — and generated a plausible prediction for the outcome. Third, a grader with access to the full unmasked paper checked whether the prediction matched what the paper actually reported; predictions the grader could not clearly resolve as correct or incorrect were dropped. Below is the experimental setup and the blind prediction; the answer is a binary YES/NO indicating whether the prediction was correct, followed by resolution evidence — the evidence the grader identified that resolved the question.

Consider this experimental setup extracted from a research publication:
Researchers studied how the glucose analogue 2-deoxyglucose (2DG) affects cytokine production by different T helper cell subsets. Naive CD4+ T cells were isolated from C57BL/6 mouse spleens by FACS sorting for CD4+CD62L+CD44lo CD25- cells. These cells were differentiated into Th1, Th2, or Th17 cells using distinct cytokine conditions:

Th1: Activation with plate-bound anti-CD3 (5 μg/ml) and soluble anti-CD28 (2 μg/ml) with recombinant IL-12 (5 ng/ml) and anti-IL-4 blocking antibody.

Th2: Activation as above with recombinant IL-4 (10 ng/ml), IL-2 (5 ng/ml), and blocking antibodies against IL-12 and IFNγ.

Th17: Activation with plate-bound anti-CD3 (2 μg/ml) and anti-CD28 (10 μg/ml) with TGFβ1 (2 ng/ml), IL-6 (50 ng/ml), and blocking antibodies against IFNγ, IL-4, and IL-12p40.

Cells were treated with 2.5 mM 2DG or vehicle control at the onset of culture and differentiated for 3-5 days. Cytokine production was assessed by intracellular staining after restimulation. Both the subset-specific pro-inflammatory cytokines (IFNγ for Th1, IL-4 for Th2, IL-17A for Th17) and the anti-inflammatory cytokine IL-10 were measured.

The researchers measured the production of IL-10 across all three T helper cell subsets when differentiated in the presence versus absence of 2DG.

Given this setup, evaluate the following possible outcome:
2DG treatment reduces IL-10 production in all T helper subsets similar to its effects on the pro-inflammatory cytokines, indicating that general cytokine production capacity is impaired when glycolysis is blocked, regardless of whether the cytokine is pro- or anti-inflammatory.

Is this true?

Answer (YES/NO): NO